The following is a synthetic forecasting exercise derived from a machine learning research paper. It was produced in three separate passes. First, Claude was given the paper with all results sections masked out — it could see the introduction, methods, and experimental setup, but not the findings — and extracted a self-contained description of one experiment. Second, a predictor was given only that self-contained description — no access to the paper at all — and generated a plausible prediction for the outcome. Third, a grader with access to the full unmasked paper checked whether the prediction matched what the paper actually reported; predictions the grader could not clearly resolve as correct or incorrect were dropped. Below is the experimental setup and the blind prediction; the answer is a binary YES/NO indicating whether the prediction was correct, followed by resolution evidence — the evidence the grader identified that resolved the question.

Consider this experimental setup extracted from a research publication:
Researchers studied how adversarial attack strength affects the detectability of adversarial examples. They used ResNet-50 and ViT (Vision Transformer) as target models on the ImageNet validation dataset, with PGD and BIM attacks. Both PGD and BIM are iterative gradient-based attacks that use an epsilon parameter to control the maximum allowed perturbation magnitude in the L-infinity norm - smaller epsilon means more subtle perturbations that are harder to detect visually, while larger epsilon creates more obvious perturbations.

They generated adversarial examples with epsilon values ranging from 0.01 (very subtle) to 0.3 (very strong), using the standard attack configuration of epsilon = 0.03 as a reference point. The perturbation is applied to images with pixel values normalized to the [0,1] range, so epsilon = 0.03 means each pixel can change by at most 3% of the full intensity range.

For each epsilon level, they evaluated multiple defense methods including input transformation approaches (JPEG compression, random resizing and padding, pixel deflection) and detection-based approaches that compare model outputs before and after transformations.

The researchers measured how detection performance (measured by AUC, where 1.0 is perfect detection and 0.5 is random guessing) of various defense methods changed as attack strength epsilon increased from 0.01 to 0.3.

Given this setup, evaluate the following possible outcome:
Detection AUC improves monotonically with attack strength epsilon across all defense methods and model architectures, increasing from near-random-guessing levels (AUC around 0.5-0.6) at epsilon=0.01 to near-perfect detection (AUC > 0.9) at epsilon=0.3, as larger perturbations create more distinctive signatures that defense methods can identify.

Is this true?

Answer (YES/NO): NO